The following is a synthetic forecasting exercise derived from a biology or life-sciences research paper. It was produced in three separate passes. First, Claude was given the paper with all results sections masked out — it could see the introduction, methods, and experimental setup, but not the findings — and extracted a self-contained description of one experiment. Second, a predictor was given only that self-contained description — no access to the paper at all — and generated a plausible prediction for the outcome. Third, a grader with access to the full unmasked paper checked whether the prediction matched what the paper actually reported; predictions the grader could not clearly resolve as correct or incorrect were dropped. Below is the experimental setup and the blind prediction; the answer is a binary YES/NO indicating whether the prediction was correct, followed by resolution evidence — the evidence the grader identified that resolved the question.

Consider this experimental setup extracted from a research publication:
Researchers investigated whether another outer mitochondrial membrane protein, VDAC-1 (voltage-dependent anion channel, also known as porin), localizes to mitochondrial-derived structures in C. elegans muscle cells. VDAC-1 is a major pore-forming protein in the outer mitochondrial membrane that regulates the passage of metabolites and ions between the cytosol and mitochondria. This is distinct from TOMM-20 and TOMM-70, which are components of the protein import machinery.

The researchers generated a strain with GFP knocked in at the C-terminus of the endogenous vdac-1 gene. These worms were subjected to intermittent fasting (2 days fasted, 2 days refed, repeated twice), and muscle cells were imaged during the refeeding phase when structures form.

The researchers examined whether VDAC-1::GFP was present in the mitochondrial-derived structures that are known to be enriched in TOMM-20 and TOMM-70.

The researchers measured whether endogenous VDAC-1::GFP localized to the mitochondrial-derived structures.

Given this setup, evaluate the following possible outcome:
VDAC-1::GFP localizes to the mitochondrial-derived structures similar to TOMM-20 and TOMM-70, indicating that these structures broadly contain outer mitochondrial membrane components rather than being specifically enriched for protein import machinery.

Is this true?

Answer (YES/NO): NO